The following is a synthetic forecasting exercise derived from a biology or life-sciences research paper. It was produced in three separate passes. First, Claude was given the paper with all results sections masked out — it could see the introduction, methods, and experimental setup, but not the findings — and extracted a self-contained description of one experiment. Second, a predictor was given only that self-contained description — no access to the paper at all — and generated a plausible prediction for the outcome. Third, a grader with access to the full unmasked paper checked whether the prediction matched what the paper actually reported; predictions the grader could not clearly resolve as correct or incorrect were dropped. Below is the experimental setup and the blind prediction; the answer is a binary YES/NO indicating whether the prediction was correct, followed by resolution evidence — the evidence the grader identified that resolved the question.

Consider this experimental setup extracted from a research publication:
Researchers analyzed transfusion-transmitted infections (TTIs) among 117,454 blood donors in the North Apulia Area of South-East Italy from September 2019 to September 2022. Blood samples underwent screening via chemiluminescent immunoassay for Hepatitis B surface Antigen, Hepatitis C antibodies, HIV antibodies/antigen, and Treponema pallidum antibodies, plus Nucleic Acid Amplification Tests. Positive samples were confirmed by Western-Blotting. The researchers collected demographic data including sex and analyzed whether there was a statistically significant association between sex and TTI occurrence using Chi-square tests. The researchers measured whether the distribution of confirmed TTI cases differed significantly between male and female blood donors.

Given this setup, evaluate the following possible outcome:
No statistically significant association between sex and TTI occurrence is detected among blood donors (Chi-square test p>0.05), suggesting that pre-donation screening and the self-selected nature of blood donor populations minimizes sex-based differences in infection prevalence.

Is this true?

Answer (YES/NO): YES